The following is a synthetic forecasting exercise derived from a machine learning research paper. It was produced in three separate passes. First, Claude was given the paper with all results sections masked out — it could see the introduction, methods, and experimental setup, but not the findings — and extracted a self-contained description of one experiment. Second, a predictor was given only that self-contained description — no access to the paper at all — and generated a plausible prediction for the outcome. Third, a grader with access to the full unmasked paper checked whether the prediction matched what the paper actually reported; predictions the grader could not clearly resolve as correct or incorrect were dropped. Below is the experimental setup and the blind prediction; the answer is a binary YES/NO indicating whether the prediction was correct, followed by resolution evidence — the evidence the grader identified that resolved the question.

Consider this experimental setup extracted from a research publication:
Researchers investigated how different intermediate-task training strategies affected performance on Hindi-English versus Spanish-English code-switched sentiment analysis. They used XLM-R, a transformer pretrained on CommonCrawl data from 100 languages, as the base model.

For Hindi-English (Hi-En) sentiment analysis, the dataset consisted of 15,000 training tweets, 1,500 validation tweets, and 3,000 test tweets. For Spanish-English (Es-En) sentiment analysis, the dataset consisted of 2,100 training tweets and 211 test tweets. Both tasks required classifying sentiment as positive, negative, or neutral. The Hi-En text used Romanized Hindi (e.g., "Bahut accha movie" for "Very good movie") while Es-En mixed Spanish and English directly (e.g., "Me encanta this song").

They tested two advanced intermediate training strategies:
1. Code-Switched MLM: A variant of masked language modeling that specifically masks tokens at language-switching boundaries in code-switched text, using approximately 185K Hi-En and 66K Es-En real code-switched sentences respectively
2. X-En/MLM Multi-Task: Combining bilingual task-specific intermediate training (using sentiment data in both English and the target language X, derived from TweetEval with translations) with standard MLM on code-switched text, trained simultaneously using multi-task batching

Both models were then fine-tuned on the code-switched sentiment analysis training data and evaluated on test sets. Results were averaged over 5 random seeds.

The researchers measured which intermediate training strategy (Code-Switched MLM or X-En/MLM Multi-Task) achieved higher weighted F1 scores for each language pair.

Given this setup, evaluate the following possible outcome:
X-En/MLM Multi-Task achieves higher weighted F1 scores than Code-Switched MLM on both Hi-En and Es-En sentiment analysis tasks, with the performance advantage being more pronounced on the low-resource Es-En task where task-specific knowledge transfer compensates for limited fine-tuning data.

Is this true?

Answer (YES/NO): NO